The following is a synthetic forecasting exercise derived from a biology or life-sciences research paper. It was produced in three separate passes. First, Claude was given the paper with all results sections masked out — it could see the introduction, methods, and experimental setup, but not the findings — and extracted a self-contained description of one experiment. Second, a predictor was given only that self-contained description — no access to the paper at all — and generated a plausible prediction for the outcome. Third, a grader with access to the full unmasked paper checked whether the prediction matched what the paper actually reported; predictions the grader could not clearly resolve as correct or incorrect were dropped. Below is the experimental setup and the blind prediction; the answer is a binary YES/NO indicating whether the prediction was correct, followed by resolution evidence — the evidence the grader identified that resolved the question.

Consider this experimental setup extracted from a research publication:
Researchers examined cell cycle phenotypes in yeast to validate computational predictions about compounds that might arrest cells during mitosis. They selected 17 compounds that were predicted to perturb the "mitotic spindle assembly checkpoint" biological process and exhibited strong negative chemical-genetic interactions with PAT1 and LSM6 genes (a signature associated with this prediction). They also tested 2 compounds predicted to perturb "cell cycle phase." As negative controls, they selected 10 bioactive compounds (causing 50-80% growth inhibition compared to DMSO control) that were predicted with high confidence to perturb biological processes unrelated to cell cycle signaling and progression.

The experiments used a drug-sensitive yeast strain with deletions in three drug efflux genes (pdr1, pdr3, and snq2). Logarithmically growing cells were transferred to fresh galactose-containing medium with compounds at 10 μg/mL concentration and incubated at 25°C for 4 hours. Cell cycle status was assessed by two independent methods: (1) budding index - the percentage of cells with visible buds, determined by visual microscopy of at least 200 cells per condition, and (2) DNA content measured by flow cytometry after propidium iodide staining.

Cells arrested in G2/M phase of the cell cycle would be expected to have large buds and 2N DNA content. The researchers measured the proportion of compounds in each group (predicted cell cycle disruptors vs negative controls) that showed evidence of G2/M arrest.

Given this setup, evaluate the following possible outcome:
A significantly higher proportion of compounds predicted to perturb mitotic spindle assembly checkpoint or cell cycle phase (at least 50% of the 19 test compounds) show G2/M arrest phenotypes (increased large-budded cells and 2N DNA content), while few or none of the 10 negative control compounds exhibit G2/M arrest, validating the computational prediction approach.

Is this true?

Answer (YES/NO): NO